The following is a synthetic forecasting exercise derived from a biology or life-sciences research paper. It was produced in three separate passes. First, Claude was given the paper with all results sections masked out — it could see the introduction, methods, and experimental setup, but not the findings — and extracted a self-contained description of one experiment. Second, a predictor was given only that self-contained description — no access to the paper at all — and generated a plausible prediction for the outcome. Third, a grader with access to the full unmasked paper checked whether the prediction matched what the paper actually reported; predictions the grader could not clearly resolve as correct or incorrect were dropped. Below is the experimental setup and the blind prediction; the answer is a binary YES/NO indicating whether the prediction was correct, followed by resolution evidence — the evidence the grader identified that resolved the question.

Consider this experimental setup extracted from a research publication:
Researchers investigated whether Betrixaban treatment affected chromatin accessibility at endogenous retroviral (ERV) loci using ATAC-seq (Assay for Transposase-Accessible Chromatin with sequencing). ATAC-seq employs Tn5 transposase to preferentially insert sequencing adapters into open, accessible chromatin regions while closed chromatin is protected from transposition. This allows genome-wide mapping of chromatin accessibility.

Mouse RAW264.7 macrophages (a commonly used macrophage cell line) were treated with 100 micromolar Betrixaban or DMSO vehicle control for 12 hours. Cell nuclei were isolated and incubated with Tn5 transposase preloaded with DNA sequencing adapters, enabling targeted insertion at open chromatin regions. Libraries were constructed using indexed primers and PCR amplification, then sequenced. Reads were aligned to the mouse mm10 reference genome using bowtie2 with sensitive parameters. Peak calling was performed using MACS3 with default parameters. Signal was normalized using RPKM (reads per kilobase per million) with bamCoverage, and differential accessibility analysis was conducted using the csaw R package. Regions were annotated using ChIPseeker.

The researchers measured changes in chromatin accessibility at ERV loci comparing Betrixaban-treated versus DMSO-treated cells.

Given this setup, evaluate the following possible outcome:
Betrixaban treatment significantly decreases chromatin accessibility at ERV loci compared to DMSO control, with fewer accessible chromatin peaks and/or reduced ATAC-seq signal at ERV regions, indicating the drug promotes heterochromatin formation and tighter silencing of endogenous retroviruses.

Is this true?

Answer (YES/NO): NO